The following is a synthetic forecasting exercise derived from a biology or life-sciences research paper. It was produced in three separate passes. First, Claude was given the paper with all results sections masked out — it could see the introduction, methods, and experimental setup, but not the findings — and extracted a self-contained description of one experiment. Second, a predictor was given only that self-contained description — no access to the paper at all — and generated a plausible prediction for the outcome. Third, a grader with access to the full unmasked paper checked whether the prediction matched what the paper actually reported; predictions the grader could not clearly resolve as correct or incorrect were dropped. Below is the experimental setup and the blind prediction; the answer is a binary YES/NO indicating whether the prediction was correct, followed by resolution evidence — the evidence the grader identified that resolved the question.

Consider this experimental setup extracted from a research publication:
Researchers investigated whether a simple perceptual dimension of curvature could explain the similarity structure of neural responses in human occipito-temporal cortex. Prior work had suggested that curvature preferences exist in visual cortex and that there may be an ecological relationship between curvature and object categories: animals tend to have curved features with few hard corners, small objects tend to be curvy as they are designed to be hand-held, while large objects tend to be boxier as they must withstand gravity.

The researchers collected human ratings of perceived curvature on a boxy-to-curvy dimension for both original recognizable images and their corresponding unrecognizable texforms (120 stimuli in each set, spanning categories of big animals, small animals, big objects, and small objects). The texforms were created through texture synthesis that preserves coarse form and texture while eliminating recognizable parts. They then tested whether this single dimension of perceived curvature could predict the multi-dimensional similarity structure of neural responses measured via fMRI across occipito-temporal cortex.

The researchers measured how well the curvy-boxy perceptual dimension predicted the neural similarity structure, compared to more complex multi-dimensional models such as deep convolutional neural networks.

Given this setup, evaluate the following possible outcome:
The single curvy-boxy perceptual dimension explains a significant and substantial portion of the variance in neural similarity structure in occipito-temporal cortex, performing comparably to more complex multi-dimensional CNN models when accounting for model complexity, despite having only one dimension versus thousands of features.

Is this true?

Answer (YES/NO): NO